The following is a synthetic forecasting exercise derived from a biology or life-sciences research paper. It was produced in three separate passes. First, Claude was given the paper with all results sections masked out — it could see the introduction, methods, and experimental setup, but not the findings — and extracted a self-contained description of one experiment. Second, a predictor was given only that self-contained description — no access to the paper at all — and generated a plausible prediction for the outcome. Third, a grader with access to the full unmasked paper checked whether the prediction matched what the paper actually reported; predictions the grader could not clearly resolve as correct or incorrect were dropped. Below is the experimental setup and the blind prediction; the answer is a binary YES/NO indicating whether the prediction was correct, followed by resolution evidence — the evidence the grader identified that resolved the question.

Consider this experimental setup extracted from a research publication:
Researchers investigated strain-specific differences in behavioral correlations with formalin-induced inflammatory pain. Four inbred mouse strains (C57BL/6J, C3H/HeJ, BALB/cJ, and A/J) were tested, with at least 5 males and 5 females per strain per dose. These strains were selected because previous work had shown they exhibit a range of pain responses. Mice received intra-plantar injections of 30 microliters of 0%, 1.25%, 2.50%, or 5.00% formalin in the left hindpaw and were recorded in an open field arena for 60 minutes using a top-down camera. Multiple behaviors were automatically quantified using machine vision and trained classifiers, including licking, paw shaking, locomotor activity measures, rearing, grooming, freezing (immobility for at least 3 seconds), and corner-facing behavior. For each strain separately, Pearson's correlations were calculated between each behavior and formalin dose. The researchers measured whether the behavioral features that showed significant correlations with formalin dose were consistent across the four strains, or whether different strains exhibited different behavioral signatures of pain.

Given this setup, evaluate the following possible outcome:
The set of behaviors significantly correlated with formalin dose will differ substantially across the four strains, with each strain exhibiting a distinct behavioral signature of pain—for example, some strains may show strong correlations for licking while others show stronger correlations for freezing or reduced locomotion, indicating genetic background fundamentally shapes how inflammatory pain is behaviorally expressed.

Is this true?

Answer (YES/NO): YES